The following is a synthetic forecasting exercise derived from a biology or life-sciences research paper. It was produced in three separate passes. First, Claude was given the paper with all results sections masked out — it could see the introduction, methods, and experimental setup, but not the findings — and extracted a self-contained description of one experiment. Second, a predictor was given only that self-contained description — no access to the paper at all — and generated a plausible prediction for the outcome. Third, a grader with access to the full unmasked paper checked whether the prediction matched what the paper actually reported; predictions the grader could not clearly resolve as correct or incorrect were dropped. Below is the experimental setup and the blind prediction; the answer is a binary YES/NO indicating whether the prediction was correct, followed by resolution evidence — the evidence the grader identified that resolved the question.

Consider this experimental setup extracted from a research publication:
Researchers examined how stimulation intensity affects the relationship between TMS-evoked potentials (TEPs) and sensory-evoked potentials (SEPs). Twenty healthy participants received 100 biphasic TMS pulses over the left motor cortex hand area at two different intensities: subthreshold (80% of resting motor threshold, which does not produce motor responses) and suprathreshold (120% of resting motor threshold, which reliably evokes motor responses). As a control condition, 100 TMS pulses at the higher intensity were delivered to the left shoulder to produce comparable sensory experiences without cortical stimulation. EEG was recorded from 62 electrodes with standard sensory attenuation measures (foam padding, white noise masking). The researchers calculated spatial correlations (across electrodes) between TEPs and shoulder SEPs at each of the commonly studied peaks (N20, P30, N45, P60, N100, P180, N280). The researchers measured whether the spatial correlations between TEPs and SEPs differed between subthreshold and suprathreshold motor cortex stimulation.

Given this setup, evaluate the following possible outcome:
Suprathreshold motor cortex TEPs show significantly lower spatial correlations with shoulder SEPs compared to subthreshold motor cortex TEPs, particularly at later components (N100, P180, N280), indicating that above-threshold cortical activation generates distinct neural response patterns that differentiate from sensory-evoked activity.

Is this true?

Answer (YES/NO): NO